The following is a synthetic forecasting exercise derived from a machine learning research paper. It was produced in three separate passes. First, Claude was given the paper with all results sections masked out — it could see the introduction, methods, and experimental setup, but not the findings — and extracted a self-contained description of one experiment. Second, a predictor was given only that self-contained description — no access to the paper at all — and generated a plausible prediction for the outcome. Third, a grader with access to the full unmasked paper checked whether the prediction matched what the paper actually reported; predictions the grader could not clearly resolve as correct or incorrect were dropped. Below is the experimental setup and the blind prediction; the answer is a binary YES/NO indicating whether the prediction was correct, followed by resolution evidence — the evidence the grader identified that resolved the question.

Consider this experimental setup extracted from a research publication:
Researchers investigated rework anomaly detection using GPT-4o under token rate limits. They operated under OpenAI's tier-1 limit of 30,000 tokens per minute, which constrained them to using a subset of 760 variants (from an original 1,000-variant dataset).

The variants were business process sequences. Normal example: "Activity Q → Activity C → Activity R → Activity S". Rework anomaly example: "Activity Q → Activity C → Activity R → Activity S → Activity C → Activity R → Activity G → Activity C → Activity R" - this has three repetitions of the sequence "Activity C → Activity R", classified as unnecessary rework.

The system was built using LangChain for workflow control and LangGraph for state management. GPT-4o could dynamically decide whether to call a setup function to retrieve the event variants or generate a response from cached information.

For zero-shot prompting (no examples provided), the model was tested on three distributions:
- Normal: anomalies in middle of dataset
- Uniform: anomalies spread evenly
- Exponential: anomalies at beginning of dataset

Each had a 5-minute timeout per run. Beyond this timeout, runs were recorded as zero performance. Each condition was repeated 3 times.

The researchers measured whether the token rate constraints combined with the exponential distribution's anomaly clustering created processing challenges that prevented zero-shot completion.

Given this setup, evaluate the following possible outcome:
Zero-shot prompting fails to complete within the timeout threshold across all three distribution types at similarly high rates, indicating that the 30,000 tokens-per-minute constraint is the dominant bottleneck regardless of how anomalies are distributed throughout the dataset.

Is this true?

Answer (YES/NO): NO